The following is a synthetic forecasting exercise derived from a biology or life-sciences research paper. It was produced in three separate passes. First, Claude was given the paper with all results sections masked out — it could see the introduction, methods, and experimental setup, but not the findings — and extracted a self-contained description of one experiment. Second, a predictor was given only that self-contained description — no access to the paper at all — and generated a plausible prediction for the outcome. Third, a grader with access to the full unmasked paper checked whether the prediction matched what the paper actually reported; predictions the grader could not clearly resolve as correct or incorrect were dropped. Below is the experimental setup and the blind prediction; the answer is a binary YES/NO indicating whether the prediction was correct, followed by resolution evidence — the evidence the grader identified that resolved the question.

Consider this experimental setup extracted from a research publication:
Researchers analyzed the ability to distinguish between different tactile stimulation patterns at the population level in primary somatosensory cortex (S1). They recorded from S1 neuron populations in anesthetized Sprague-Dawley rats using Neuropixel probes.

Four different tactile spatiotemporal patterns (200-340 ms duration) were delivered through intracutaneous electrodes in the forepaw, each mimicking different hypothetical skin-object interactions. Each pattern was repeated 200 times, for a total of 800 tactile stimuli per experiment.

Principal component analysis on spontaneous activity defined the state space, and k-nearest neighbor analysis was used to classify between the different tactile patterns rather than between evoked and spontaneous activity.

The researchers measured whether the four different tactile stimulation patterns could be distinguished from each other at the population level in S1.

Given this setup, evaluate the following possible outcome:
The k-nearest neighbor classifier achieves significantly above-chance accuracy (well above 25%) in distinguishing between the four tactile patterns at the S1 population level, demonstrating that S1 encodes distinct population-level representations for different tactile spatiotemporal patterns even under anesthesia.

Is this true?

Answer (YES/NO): YES